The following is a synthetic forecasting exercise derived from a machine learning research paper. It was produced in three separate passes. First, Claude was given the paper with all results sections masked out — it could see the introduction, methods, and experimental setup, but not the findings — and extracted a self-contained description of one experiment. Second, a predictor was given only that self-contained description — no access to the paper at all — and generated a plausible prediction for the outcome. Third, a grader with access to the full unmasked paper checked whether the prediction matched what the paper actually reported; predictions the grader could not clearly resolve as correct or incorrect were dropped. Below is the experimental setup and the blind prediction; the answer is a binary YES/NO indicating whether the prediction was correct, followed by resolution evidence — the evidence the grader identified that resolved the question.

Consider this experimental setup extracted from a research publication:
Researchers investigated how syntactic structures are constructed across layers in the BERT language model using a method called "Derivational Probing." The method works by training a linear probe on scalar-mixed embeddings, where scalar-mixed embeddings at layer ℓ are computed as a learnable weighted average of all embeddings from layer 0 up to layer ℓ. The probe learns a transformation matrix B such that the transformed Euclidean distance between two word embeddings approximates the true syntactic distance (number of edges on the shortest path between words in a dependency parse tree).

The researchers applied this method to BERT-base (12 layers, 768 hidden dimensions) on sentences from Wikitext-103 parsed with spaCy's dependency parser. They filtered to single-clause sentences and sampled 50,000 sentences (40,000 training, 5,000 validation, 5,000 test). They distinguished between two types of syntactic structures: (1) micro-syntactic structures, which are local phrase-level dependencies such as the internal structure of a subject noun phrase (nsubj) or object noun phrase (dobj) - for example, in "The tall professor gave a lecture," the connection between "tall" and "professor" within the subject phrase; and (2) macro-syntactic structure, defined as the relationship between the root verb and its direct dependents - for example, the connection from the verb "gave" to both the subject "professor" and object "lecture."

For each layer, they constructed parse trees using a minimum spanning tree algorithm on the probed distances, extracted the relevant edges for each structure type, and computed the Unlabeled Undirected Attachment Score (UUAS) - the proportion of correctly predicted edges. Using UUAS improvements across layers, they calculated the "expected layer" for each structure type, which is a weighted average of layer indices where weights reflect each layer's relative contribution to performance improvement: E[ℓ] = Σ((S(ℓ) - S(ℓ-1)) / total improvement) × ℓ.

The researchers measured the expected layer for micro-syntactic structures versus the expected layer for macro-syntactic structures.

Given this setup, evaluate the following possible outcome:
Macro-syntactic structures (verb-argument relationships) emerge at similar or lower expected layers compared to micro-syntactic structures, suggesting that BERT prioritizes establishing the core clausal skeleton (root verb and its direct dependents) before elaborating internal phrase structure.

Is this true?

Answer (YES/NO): NO